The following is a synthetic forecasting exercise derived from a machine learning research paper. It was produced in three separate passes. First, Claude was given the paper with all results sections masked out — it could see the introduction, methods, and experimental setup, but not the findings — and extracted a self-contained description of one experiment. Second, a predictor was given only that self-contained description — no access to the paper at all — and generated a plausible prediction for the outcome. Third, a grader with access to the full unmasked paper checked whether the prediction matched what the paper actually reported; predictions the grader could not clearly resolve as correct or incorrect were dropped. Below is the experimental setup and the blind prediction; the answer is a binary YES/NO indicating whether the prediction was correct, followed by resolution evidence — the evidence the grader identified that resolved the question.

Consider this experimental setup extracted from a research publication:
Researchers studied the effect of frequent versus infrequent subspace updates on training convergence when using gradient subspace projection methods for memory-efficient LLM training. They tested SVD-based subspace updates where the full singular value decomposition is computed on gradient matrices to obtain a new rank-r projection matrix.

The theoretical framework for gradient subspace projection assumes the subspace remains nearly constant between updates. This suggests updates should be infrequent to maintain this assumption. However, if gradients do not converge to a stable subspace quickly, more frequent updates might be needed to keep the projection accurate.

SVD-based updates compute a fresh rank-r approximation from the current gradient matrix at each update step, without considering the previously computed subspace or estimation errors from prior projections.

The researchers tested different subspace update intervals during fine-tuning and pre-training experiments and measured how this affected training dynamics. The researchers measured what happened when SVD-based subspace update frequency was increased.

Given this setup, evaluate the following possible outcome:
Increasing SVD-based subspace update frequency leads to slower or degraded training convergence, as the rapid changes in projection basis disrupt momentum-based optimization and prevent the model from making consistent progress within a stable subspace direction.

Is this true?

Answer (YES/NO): NO